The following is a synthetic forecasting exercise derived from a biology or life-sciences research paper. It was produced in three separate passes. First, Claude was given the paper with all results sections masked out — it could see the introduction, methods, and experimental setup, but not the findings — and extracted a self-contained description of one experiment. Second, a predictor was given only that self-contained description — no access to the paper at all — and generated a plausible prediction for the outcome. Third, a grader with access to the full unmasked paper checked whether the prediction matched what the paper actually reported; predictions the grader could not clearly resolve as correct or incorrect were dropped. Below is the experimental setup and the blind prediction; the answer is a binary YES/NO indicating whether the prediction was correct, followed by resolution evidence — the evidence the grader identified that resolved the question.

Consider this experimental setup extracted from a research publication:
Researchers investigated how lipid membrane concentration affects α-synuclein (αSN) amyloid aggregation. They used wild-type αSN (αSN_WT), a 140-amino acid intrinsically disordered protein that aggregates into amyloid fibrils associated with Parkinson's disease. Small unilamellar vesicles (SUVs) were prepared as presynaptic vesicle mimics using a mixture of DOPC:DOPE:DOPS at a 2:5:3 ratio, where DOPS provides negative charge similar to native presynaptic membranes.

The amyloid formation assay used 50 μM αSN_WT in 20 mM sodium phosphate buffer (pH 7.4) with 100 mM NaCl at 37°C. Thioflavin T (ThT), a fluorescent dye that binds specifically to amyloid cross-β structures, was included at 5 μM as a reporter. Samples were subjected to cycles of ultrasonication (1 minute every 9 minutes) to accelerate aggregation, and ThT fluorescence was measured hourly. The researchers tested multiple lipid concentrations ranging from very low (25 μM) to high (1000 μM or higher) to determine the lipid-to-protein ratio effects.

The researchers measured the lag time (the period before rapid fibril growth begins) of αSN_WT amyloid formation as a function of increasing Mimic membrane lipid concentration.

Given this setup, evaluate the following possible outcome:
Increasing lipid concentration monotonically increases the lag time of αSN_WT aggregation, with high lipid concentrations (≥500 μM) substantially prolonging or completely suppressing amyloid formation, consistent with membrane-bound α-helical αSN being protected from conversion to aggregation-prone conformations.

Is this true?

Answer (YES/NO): NO